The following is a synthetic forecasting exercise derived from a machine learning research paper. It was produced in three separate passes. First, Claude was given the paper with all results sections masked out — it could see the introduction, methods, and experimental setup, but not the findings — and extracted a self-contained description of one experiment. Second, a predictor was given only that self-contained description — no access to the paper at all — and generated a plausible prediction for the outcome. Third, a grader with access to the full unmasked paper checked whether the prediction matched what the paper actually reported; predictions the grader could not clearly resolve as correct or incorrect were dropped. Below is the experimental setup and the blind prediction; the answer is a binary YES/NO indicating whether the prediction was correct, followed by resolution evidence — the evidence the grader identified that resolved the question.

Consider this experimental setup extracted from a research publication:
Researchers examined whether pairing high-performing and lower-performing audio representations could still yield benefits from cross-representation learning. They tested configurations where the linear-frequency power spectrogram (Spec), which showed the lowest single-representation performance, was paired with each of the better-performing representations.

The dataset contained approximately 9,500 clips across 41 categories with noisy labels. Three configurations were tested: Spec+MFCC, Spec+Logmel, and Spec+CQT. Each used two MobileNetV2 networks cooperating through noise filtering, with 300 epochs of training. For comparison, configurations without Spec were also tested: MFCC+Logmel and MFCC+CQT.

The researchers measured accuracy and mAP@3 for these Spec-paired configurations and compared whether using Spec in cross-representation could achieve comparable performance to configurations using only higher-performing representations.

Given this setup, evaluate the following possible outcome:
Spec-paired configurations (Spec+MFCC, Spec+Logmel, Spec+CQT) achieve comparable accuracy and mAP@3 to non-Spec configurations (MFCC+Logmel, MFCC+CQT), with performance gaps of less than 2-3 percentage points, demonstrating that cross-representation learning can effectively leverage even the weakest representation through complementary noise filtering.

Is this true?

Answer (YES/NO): YES